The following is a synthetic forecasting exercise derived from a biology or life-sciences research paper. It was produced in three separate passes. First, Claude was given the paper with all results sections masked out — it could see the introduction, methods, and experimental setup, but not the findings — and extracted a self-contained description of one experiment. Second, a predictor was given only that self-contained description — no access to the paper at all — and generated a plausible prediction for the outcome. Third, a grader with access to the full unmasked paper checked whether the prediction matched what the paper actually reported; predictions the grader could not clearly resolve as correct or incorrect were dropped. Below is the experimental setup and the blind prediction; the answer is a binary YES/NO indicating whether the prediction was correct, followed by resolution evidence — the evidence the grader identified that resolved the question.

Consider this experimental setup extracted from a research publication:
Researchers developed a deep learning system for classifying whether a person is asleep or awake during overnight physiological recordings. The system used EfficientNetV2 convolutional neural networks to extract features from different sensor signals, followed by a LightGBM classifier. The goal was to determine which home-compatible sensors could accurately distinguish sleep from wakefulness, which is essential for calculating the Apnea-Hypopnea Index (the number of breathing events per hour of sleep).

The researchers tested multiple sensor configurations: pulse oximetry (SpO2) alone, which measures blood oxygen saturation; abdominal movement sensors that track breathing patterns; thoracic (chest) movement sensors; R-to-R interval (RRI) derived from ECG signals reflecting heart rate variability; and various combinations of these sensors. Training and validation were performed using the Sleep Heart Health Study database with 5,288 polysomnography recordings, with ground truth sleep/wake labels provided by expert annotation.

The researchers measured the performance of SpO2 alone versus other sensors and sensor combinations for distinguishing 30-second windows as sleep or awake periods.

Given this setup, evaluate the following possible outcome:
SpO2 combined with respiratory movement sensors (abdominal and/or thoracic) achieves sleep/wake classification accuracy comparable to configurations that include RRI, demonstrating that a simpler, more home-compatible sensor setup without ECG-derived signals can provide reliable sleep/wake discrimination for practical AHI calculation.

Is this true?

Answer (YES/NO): YES